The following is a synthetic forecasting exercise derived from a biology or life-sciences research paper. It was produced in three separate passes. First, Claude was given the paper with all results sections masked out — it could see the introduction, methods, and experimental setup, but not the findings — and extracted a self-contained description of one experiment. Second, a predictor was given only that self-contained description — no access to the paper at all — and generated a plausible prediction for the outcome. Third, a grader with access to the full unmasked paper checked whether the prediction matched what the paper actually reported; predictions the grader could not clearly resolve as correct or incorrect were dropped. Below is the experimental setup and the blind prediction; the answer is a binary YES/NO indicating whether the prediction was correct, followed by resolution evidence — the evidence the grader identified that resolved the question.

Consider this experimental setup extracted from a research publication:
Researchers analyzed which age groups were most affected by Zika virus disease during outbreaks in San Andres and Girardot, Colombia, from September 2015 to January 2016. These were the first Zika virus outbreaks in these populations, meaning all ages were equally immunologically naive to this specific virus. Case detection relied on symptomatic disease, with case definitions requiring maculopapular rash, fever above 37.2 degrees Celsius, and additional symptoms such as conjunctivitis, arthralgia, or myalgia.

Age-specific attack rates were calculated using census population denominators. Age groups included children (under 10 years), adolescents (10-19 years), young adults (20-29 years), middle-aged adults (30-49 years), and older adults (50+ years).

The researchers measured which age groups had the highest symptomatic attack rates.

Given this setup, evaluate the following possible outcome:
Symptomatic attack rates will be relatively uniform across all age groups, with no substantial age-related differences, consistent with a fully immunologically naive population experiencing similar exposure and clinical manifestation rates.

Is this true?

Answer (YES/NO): NO